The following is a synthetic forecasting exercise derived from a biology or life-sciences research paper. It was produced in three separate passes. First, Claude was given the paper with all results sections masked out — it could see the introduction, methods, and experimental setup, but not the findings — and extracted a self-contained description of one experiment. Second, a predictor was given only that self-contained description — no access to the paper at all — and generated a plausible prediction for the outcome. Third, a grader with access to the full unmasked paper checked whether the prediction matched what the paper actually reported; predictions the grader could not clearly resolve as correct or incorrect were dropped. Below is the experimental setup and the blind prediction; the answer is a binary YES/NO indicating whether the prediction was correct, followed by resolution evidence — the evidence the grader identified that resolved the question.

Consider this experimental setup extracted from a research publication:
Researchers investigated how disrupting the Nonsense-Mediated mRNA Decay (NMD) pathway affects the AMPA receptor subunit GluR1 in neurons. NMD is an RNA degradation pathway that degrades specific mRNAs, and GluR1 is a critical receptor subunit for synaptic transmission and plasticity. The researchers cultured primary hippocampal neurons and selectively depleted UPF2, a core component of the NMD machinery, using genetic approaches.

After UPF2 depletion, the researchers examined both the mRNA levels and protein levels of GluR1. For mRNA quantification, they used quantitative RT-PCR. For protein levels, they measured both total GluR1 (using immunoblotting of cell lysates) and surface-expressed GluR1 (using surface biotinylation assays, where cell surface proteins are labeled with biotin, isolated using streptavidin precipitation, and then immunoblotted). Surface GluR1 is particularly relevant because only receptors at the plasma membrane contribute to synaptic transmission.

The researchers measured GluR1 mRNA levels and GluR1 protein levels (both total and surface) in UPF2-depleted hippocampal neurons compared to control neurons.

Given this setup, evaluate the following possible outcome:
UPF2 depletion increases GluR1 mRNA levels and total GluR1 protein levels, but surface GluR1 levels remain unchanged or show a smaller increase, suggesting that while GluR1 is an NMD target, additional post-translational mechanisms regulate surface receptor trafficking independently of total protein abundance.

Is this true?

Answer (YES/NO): NO